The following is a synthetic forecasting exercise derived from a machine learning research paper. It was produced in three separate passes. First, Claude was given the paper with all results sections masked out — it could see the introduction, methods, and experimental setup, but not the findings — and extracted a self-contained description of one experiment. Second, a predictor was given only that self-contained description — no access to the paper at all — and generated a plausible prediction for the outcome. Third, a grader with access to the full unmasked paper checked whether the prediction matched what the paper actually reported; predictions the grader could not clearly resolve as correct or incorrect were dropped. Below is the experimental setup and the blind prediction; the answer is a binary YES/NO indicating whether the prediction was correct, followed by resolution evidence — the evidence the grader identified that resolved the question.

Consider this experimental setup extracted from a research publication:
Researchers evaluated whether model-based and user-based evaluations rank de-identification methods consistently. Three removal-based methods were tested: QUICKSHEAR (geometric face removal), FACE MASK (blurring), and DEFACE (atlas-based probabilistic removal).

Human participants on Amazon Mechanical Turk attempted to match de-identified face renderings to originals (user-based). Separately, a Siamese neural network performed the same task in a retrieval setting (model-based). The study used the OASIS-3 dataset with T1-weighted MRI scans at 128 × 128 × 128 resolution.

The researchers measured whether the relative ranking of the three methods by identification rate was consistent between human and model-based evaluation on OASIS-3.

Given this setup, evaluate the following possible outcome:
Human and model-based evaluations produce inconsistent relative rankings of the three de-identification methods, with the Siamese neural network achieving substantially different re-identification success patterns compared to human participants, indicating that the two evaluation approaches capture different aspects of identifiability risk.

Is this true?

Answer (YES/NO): NO